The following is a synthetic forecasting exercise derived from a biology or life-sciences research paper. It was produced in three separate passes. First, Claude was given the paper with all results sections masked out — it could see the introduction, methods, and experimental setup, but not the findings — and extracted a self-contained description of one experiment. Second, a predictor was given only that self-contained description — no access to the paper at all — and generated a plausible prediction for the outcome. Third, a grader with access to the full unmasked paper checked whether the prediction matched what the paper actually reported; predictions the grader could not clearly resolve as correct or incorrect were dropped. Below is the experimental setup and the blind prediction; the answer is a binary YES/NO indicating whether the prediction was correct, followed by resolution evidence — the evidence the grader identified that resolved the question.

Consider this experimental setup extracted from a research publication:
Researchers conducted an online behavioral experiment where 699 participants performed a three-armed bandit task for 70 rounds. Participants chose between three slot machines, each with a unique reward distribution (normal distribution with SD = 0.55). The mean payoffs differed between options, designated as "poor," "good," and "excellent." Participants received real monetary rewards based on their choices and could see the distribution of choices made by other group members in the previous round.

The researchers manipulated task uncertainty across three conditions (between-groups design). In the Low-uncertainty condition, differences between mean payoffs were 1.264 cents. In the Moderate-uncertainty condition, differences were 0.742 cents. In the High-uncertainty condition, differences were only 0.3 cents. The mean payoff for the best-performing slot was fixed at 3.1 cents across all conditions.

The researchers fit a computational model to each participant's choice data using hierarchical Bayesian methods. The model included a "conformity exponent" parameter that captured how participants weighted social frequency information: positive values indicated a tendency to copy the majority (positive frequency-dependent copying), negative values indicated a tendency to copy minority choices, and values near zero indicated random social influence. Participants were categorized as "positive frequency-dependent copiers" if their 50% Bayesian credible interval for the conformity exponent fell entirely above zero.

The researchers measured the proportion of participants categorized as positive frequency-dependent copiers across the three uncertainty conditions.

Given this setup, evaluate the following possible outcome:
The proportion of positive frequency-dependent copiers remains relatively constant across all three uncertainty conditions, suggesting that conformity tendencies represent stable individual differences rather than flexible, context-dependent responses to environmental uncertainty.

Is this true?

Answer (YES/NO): NO